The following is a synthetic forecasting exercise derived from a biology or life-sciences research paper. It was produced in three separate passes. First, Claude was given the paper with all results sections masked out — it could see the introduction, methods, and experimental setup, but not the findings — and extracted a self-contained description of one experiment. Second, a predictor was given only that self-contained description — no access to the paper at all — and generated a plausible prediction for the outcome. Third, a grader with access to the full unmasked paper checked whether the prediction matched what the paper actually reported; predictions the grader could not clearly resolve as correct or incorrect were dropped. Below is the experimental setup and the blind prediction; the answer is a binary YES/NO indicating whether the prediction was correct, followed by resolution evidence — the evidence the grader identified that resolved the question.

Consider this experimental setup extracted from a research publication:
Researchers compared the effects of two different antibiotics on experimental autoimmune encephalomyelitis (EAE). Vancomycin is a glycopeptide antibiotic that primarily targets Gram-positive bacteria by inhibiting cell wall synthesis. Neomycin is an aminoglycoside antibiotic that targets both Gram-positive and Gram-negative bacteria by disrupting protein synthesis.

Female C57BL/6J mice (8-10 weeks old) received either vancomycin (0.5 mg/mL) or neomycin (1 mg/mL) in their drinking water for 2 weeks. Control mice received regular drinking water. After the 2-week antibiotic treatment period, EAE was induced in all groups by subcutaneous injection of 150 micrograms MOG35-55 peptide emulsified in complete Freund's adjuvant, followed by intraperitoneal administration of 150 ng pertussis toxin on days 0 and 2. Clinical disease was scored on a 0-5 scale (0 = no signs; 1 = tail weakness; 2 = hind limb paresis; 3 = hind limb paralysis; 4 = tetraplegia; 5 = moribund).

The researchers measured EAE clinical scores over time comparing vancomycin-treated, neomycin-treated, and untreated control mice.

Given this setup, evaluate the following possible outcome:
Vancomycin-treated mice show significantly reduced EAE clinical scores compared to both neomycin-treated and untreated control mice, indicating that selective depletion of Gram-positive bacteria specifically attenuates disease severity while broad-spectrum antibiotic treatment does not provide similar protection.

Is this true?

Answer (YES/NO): YES